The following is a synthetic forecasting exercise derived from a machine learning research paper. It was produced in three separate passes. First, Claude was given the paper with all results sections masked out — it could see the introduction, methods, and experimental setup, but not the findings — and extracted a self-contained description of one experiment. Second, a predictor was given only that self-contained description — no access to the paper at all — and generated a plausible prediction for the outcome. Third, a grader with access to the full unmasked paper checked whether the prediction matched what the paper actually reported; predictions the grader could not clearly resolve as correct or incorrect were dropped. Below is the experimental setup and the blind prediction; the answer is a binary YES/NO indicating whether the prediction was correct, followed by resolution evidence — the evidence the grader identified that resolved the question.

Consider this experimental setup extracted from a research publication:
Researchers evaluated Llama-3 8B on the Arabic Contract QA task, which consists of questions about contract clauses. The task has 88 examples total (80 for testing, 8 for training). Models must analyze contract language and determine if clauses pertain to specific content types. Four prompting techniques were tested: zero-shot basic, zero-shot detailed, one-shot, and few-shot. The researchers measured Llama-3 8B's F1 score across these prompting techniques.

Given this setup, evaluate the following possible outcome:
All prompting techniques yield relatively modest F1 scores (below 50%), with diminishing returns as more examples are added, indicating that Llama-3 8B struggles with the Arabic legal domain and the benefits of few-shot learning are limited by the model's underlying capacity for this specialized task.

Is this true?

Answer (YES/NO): NO